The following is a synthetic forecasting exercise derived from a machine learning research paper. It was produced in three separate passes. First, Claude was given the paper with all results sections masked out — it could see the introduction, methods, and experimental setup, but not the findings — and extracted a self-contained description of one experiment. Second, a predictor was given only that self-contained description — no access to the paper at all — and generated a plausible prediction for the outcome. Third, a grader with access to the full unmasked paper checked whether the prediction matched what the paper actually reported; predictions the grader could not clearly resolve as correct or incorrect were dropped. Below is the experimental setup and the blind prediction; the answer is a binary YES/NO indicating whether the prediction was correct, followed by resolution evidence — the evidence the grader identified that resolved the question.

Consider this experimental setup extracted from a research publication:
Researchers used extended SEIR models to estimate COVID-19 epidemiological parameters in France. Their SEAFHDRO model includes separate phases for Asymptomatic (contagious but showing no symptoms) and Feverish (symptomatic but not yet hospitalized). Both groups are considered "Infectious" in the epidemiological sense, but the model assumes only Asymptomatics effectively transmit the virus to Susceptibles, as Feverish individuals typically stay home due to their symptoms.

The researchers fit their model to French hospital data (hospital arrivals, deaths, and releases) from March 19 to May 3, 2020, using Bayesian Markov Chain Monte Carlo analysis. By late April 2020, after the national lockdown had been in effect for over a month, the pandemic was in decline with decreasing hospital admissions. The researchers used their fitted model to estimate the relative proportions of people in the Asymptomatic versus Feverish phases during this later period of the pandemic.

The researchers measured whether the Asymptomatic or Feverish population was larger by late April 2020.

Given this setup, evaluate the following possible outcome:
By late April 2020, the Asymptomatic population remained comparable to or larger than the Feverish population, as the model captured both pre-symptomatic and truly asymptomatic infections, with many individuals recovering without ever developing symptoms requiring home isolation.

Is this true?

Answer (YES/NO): NO